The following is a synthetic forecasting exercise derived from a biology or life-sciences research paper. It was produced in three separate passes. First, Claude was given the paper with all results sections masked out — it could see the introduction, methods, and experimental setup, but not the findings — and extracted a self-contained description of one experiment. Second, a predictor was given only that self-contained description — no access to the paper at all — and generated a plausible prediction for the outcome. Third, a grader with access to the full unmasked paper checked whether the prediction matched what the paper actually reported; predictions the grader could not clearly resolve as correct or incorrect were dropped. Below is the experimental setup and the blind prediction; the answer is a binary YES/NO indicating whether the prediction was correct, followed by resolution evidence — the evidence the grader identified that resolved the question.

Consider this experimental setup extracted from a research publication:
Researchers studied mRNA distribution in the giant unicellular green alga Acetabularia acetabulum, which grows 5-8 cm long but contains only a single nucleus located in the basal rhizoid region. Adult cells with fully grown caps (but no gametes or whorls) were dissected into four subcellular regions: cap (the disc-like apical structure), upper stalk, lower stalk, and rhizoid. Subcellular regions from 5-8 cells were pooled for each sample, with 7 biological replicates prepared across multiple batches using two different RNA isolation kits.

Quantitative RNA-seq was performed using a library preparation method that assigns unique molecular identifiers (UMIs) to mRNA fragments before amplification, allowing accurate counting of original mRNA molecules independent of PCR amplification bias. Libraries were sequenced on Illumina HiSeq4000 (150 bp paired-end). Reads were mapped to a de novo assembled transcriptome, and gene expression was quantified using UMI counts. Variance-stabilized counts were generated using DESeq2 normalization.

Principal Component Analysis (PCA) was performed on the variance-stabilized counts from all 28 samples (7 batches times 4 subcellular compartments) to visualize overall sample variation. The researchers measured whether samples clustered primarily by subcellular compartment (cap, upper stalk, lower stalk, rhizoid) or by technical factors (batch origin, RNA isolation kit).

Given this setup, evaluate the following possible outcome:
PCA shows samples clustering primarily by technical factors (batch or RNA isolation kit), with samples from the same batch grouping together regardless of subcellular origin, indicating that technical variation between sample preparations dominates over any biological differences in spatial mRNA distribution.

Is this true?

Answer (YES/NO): NO